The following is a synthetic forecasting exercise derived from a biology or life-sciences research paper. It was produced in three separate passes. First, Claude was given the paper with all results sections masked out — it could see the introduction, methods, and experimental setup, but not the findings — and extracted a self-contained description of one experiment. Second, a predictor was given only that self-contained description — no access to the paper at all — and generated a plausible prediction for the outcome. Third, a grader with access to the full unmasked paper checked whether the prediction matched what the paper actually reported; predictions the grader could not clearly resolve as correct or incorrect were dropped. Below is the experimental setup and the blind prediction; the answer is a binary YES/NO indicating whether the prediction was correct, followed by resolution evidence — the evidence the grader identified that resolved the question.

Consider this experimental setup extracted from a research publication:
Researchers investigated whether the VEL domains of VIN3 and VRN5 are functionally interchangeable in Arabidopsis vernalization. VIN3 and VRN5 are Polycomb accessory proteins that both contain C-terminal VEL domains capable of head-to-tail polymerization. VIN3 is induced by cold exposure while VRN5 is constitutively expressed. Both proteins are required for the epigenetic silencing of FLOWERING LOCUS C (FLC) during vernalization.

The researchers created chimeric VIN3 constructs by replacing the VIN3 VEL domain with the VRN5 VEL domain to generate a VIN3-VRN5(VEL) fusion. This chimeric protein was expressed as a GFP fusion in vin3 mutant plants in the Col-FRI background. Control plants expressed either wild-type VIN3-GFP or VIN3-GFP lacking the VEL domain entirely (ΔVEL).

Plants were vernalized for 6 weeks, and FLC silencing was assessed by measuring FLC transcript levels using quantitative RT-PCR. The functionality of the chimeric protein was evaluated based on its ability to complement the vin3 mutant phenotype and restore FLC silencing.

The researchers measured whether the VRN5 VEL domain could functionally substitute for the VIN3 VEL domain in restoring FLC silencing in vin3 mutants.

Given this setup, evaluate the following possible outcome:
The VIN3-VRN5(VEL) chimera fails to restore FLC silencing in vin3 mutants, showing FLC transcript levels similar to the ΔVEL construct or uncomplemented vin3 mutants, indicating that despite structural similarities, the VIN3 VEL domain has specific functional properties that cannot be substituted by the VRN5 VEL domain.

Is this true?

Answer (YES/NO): YES